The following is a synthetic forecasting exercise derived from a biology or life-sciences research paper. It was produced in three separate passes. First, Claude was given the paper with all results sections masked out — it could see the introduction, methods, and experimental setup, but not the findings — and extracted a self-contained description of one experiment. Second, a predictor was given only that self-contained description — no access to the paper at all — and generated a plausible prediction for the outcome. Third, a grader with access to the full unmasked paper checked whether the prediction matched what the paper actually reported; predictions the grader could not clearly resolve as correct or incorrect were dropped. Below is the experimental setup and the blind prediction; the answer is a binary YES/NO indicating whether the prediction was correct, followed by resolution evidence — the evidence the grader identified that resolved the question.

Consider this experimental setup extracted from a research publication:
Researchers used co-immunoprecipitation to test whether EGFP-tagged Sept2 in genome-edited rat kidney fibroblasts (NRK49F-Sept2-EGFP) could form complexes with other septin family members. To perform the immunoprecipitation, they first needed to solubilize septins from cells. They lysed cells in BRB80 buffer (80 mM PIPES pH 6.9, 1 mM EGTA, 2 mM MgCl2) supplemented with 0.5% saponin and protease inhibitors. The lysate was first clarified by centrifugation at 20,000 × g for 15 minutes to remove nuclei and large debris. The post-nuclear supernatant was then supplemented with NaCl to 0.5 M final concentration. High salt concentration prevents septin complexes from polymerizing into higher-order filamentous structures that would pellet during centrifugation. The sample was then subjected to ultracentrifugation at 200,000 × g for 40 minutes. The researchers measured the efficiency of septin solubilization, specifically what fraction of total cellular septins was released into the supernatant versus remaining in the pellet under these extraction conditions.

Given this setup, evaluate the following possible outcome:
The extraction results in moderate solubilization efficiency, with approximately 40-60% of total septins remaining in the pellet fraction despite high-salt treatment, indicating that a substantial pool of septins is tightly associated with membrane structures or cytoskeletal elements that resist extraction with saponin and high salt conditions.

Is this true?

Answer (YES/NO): NO